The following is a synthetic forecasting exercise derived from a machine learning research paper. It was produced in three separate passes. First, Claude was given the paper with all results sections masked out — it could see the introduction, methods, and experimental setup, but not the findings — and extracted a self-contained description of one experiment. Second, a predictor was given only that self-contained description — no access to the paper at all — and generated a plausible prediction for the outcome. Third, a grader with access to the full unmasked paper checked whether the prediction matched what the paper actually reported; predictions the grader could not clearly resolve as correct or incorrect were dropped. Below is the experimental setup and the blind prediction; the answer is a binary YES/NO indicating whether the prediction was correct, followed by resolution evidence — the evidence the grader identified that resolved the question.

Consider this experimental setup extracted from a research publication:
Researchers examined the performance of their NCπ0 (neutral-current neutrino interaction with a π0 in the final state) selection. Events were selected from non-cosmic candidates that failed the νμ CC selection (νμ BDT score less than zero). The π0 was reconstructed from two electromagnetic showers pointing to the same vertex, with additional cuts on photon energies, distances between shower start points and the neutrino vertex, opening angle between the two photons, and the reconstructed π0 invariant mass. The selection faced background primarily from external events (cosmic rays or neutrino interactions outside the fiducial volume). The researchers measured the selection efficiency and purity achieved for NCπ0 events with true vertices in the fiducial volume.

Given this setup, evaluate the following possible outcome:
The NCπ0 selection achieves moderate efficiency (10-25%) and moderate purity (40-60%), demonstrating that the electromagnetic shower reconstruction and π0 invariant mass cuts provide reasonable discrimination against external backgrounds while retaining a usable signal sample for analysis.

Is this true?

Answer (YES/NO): YES